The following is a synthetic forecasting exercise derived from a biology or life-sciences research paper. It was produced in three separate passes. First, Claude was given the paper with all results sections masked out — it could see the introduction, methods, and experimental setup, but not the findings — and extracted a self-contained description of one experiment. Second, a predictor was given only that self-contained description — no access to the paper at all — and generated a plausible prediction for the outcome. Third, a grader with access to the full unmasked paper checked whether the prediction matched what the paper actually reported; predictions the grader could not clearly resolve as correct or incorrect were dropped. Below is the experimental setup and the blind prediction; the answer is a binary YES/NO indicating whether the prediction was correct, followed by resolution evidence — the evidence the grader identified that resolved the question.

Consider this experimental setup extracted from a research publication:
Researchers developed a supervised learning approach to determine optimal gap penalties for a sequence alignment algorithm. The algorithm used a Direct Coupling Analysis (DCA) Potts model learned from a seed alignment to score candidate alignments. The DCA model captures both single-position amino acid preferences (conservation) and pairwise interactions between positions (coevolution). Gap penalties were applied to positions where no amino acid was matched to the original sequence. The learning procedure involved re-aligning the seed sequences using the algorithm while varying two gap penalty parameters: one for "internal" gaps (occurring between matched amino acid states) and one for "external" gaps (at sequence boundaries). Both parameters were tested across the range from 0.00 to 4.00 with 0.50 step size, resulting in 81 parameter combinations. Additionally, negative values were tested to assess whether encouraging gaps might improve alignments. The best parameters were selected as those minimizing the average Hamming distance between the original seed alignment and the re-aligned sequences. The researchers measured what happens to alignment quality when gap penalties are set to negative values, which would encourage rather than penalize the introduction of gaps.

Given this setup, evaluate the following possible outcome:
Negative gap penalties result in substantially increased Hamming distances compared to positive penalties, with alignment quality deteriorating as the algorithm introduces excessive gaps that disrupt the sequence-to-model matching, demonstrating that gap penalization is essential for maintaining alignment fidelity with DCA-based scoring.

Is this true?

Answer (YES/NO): YES